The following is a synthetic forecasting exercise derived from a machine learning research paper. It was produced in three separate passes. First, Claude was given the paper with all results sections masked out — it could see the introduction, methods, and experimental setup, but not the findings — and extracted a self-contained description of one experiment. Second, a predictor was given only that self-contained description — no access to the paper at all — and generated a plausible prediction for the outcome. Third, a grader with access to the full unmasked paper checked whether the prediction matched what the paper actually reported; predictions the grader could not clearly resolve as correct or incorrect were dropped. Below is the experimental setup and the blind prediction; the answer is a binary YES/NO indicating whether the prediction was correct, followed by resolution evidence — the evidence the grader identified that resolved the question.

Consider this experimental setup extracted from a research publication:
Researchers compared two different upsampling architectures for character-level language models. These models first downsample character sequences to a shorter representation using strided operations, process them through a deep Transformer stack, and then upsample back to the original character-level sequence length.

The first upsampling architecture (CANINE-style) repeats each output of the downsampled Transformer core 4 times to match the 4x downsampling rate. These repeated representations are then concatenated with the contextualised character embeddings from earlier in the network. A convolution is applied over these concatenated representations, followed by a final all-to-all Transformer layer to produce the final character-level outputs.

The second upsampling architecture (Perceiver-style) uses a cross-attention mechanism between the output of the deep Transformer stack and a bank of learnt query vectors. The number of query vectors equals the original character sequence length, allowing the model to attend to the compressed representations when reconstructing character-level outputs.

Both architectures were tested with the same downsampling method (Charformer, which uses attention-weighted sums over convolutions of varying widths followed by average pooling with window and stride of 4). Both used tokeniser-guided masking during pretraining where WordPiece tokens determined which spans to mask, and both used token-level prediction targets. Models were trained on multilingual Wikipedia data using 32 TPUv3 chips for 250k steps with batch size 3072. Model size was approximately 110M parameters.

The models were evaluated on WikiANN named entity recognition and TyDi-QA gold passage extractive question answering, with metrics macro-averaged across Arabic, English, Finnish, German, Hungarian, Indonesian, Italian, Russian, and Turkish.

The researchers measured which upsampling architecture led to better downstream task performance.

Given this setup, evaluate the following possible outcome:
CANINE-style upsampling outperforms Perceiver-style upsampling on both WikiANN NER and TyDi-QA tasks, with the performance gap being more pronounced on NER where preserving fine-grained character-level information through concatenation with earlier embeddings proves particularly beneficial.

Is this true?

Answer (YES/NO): NO